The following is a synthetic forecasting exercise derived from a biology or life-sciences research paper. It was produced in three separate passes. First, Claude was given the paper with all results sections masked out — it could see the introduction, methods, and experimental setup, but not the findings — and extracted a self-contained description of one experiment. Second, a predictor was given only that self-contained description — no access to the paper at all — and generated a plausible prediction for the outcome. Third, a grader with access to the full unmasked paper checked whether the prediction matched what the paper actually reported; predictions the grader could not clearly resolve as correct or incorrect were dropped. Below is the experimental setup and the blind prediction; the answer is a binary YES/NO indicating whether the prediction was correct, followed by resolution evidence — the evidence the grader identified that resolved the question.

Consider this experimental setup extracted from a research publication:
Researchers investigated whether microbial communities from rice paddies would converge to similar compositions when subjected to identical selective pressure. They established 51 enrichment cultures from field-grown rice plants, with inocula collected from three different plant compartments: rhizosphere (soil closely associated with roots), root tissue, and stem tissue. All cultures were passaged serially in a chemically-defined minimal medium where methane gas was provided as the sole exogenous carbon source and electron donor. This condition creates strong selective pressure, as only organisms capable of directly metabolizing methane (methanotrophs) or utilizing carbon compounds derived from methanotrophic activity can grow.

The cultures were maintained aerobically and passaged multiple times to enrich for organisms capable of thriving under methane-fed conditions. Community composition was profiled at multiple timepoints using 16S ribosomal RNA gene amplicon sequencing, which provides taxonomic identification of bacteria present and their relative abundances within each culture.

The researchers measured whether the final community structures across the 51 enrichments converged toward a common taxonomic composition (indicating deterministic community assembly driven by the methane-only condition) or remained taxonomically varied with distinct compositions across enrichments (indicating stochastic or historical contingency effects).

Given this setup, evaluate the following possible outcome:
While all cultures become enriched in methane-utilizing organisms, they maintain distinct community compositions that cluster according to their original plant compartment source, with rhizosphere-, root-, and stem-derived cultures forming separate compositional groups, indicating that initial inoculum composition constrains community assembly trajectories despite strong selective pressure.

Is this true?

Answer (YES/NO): NO